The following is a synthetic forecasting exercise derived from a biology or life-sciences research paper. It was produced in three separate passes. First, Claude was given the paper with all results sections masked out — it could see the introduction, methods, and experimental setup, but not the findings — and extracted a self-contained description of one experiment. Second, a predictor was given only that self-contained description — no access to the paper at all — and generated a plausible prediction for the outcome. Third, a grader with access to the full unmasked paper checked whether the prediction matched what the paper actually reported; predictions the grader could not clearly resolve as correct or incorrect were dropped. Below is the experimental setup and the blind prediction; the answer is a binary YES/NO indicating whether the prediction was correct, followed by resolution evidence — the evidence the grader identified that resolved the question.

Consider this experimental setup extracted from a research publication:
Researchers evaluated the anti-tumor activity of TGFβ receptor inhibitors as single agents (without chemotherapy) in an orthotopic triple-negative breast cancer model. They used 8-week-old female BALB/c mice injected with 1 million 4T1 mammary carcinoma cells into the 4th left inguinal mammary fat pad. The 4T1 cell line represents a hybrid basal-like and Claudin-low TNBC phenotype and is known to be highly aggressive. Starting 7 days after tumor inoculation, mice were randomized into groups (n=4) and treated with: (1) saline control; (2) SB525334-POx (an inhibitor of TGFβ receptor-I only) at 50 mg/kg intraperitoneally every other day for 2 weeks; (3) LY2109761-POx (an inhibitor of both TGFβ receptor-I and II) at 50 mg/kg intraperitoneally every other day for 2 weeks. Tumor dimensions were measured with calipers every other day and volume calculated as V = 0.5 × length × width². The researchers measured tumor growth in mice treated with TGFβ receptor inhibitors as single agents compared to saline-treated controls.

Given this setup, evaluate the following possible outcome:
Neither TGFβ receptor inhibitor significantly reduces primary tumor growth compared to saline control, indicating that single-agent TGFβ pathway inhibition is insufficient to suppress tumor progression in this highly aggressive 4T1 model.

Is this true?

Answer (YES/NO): NO